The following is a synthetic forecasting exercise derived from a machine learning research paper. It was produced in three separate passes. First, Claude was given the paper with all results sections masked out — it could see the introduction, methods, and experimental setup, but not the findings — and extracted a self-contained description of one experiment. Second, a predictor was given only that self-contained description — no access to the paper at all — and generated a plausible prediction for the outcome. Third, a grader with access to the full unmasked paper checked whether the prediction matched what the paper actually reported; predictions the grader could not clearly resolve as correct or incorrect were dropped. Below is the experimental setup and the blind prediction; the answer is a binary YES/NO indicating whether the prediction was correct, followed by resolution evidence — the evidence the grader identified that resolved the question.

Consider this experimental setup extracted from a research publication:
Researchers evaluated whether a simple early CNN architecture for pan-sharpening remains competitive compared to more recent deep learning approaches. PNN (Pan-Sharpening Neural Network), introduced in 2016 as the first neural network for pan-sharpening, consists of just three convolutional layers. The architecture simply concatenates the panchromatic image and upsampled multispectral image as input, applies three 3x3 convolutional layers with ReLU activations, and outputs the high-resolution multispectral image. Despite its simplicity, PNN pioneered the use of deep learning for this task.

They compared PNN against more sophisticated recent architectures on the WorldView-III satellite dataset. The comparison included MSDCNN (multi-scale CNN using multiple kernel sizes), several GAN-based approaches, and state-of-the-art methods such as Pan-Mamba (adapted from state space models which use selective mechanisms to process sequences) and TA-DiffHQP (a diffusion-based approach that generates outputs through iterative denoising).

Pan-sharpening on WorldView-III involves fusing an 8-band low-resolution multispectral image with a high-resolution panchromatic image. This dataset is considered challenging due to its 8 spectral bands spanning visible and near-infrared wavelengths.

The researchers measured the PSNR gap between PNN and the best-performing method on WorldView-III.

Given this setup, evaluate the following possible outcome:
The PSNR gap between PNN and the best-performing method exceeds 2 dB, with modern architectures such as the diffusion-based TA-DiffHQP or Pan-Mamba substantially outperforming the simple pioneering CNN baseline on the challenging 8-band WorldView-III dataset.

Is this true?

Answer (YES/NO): NO